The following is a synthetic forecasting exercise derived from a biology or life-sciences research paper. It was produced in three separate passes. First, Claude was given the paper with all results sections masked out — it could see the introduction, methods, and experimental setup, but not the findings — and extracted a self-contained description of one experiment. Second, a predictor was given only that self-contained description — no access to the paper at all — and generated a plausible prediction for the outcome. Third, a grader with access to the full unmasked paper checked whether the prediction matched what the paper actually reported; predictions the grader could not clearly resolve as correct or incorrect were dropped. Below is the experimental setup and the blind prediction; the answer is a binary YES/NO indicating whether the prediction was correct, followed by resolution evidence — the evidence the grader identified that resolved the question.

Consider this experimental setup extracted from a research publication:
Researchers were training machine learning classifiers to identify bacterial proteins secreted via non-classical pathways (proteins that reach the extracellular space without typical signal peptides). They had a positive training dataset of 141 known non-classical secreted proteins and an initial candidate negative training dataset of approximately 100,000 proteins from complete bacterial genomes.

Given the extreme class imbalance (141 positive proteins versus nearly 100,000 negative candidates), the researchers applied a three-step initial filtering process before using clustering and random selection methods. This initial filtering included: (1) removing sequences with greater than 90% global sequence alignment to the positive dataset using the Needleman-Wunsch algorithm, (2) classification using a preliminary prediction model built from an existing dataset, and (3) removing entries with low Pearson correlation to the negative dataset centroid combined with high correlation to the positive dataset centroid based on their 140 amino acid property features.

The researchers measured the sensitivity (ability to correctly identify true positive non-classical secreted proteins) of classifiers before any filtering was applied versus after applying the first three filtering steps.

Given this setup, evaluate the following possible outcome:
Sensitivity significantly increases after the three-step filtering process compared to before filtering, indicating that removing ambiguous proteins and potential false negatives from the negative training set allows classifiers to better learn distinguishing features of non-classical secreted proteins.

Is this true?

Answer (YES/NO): YES